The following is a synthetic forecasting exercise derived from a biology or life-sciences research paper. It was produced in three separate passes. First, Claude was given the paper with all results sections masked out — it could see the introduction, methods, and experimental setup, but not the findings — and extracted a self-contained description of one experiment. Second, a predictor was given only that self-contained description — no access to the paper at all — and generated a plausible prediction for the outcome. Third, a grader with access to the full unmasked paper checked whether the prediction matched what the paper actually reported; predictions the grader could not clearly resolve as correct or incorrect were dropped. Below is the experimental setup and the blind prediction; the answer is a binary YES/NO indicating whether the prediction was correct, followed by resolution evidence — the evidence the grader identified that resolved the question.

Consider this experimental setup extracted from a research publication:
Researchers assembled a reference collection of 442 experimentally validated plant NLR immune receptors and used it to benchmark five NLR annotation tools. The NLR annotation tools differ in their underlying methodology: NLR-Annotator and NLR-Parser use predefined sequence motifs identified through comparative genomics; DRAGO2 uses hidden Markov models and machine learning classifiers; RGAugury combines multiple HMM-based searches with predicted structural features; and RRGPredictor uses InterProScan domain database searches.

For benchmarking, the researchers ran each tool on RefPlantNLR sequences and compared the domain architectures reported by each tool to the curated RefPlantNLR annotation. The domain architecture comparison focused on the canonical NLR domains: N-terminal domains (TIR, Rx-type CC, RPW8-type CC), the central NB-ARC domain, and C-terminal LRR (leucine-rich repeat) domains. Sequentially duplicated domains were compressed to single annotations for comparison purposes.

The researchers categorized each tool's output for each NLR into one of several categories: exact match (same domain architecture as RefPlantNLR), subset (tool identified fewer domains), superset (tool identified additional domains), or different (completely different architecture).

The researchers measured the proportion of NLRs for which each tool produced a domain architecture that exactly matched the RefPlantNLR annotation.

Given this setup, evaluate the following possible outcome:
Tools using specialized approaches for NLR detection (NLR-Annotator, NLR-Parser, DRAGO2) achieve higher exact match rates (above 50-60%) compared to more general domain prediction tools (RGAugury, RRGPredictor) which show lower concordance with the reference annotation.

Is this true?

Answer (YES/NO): NO